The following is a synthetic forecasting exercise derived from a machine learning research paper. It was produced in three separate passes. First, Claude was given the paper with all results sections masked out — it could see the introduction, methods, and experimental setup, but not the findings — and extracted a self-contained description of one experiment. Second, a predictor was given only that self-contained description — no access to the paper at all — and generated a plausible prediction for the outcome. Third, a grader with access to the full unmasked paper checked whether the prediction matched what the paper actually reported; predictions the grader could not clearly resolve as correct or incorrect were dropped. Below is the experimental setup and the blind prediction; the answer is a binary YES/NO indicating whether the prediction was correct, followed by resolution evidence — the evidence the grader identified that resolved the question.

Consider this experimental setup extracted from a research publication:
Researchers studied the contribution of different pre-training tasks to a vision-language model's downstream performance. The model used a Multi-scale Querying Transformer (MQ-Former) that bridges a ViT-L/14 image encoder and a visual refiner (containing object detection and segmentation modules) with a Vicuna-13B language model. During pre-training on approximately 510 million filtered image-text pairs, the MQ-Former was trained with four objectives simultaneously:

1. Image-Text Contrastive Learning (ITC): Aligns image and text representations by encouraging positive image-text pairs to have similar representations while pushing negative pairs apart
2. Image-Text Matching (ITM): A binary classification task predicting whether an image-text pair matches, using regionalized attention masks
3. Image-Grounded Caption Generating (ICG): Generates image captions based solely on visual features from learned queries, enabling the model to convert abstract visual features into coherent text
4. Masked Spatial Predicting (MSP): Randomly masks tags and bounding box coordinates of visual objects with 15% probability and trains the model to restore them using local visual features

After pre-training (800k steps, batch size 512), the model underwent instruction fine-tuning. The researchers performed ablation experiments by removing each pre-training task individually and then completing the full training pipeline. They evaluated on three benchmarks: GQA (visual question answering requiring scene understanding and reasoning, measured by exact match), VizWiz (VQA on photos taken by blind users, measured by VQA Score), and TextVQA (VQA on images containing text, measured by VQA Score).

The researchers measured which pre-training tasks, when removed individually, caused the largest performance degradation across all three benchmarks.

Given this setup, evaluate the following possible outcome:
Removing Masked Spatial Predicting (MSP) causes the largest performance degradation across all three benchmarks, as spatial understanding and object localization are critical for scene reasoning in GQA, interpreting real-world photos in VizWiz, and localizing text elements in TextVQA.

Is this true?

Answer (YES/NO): NO